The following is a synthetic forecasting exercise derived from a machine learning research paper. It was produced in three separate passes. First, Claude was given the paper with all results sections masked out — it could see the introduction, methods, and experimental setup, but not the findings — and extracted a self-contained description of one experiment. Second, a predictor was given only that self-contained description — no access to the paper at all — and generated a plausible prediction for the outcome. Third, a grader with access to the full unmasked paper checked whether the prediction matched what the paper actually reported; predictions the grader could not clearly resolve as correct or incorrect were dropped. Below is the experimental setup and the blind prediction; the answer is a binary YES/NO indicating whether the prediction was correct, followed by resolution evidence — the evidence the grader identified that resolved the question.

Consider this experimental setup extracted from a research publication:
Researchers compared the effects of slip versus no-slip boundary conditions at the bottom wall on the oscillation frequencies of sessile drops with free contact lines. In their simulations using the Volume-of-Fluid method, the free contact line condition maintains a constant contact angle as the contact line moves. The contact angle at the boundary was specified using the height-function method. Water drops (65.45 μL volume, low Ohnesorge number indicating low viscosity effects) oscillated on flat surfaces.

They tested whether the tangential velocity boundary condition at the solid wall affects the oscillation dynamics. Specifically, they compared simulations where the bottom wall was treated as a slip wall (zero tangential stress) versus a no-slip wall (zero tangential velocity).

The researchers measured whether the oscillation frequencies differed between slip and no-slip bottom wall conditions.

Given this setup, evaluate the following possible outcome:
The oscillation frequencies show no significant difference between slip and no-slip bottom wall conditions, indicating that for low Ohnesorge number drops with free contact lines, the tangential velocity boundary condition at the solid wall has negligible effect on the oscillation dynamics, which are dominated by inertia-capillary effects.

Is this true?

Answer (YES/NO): YES